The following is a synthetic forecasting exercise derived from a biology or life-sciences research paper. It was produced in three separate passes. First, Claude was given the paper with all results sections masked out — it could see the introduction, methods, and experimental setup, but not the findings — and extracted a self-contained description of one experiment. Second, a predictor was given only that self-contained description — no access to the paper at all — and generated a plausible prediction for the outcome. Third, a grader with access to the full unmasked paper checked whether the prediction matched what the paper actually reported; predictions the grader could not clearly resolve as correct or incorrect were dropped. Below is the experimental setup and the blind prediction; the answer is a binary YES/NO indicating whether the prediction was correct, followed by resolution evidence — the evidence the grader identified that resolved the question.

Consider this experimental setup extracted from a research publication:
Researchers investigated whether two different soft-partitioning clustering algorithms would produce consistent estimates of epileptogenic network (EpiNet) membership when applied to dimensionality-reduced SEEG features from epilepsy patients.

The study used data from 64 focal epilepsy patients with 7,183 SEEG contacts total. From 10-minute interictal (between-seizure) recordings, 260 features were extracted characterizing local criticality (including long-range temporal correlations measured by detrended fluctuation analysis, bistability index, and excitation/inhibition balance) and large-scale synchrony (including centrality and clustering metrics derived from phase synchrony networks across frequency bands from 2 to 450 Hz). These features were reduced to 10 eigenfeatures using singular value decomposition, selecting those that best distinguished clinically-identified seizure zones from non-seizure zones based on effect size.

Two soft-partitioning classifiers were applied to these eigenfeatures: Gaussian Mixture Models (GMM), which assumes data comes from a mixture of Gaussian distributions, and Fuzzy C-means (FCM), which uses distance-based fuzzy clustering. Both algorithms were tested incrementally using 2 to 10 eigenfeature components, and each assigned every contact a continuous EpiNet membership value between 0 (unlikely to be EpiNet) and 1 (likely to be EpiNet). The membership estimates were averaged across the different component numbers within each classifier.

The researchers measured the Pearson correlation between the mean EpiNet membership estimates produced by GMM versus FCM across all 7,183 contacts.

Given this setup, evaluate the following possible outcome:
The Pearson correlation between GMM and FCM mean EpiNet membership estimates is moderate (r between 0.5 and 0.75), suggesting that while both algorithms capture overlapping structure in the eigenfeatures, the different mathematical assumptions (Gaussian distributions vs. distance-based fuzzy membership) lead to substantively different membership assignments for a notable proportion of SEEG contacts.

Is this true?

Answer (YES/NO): NO